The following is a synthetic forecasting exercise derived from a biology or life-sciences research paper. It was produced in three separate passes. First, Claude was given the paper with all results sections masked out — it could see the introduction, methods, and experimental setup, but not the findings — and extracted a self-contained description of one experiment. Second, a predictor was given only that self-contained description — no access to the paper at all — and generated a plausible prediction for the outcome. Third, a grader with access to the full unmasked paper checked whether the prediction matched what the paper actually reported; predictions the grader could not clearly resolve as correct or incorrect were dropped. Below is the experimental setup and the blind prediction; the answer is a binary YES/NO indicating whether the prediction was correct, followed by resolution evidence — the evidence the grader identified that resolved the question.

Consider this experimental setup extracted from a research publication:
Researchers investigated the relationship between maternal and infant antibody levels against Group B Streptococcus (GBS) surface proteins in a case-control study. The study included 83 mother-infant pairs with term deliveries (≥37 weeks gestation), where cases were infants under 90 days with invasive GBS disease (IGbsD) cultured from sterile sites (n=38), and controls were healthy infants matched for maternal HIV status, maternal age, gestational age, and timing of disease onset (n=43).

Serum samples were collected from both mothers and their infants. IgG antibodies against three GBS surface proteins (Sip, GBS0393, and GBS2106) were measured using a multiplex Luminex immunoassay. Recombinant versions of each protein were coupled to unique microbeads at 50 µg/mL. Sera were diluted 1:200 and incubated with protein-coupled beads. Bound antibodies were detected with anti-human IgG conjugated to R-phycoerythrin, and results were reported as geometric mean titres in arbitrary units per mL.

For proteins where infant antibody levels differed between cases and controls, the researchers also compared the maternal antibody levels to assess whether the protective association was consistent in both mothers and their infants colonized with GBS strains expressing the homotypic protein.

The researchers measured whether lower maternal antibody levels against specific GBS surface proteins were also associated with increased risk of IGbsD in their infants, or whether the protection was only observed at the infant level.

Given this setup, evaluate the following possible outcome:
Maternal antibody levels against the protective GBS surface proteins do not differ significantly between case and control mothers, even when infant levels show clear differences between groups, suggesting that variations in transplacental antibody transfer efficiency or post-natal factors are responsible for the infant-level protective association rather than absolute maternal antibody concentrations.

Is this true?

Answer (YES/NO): NO